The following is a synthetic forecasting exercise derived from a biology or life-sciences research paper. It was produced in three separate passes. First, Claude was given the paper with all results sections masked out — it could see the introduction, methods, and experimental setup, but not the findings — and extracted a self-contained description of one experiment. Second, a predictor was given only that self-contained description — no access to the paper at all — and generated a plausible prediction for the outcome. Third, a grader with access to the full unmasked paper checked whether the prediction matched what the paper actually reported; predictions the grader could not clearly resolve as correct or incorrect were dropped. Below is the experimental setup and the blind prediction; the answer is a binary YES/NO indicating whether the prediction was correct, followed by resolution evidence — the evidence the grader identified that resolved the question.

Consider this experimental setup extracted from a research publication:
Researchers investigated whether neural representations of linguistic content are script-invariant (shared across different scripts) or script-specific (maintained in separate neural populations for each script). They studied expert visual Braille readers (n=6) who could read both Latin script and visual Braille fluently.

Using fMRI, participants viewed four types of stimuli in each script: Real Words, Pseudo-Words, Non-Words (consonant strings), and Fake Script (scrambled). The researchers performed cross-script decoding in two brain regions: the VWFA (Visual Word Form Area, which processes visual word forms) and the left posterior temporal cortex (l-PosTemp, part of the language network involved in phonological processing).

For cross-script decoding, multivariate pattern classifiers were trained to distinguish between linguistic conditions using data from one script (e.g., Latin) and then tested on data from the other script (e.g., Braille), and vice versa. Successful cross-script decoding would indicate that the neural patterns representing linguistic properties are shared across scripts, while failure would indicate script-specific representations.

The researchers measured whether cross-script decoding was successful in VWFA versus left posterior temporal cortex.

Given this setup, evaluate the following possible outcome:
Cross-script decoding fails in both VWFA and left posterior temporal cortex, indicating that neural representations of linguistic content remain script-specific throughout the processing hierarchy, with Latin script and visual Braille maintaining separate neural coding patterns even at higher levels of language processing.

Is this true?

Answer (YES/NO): NO